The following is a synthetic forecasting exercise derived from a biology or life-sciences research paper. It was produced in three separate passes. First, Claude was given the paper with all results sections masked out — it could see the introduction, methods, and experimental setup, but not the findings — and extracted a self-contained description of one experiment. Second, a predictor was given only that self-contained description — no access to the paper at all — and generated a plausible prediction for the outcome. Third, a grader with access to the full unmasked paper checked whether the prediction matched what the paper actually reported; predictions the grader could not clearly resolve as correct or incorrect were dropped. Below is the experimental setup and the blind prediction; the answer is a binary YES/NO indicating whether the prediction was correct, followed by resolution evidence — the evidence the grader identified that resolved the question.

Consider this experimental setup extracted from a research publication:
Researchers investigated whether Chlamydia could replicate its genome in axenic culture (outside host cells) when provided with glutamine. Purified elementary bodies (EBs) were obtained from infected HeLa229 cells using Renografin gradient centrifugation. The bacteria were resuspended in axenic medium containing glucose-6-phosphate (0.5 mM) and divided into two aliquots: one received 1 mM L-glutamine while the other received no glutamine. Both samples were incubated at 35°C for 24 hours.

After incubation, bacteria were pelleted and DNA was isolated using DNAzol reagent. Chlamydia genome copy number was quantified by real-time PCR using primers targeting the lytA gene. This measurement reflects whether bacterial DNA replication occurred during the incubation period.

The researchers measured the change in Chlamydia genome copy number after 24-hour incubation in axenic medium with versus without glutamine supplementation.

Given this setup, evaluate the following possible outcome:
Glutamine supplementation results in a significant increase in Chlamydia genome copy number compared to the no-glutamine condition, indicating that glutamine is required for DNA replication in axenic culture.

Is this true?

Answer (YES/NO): YES